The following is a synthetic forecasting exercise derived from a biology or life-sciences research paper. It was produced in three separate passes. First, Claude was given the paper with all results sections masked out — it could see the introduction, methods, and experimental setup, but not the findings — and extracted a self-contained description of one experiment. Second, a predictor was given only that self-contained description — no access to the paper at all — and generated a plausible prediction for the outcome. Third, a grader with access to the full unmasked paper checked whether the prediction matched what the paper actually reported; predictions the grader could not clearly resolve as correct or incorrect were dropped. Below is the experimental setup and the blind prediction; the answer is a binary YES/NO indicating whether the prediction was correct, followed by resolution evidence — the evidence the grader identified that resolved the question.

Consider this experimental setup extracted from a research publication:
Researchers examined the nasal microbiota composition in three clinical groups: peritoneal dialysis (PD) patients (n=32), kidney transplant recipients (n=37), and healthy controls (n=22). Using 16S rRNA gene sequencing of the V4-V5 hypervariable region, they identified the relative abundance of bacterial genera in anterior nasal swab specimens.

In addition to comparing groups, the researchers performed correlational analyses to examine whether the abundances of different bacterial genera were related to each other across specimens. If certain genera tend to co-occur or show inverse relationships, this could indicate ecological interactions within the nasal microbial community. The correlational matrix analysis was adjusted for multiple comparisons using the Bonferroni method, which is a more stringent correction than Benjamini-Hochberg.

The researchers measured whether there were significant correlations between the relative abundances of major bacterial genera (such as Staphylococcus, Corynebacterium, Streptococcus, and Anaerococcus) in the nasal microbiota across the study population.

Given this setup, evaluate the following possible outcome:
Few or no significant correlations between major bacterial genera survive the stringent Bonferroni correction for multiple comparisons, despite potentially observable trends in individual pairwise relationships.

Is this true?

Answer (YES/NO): NO